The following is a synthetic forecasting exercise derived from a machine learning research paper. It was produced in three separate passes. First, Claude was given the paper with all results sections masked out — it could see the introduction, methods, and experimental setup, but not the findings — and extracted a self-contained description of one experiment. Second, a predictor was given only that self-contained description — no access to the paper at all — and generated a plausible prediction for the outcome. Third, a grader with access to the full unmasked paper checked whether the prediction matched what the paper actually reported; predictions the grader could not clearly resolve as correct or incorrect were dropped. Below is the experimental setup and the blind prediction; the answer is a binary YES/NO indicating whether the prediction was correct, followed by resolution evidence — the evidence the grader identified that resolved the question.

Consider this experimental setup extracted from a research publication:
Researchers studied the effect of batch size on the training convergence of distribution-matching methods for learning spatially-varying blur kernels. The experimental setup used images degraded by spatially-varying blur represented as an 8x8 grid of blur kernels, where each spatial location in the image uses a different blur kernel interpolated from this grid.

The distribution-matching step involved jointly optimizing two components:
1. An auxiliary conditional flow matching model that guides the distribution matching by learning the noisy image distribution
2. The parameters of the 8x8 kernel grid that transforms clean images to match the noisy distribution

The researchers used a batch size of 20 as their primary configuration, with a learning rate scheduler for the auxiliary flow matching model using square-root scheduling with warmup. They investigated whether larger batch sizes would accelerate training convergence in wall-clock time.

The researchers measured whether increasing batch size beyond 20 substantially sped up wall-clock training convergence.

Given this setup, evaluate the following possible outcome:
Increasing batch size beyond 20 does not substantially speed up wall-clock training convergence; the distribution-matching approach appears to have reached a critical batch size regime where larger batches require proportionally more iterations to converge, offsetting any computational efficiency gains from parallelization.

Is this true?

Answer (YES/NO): YES